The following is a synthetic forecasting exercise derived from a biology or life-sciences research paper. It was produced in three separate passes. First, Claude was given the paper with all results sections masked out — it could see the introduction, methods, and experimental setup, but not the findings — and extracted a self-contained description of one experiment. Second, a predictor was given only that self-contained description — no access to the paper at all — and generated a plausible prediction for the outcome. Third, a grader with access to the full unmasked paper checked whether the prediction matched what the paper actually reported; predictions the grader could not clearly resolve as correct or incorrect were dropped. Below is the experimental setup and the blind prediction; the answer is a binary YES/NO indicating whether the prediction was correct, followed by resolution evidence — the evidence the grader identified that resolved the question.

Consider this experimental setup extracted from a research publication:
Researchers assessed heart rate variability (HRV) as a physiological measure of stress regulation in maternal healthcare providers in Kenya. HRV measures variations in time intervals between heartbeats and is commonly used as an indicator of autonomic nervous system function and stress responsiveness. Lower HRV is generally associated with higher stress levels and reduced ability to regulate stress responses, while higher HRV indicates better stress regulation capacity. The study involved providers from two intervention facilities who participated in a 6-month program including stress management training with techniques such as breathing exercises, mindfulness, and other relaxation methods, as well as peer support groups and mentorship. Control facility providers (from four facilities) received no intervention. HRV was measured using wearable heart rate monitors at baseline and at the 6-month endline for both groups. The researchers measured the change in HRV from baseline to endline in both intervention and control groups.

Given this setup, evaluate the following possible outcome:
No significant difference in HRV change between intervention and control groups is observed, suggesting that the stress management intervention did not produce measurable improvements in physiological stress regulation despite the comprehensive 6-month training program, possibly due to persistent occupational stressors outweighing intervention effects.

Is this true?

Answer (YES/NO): YES